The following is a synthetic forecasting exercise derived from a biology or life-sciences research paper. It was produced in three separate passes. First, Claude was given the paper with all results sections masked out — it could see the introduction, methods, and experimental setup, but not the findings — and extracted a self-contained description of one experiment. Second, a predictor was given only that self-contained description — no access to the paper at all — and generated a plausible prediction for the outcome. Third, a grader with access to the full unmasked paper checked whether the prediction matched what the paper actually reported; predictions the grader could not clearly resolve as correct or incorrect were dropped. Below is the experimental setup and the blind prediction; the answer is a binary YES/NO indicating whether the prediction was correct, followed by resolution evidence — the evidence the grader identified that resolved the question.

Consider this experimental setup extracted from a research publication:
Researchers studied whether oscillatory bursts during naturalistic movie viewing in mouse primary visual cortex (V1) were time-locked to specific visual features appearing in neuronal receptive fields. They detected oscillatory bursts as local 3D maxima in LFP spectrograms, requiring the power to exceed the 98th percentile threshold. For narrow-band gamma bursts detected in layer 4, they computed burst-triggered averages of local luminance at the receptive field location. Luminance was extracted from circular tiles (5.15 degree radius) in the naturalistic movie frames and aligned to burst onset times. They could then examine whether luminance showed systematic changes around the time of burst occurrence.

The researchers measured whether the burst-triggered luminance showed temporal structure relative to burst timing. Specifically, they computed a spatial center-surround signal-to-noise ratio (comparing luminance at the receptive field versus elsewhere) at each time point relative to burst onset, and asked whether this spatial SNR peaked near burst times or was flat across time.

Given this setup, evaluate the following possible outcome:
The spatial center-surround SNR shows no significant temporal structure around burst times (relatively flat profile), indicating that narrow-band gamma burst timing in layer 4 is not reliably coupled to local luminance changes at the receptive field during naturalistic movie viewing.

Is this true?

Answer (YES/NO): NO